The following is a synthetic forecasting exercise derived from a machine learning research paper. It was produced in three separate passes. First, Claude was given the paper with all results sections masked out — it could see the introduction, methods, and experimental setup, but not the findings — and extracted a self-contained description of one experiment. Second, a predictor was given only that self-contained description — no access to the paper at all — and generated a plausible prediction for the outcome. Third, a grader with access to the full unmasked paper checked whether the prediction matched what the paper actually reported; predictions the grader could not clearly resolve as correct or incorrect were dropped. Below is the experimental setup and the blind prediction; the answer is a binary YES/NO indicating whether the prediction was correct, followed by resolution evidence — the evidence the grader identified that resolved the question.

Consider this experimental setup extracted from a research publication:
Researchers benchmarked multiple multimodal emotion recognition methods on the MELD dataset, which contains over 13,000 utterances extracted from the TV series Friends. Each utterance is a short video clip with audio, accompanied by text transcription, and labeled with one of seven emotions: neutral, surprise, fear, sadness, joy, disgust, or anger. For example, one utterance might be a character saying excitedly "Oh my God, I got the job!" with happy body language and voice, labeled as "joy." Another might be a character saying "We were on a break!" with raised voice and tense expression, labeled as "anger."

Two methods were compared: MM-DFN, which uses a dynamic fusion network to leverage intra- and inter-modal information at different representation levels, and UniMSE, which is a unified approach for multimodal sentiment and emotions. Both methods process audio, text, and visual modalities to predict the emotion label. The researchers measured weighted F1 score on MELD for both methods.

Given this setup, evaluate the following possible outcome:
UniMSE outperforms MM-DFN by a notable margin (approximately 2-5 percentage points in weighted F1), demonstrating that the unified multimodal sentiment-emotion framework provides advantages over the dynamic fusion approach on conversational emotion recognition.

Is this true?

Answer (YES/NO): NO